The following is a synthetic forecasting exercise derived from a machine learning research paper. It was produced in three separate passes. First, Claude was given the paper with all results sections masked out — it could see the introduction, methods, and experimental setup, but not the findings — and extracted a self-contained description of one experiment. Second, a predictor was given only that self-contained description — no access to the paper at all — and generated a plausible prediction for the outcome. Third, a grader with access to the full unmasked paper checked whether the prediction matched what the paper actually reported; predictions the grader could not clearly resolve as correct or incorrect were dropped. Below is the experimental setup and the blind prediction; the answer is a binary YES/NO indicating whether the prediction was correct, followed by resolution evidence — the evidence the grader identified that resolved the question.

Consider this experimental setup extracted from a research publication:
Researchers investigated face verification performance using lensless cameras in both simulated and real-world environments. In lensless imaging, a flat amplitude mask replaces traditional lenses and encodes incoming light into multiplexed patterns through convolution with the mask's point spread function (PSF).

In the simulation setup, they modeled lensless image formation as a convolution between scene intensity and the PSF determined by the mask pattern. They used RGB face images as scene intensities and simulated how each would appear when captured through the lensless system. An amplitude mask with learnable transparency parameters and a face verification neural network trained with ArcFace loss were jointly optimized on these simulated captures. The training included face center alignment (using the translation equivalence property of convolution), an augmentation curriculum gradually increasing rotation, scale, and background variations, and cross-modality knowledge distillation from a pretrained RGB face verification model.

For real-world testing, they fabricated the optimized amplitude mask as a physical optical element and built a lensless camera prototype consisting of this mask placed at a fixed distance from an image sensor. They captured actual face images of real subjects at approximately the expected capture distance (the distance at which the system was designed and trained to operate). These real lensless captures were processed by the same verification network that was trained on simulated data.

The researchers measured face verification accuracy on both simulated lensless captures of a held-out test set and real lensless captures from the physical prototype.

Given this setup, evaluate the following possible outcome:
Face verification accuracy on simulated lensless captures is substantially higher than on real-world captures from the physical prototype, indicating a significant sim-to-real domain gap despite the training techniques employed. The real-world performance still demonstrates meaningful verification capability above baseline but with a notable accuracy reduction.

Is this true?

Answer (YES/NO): YES